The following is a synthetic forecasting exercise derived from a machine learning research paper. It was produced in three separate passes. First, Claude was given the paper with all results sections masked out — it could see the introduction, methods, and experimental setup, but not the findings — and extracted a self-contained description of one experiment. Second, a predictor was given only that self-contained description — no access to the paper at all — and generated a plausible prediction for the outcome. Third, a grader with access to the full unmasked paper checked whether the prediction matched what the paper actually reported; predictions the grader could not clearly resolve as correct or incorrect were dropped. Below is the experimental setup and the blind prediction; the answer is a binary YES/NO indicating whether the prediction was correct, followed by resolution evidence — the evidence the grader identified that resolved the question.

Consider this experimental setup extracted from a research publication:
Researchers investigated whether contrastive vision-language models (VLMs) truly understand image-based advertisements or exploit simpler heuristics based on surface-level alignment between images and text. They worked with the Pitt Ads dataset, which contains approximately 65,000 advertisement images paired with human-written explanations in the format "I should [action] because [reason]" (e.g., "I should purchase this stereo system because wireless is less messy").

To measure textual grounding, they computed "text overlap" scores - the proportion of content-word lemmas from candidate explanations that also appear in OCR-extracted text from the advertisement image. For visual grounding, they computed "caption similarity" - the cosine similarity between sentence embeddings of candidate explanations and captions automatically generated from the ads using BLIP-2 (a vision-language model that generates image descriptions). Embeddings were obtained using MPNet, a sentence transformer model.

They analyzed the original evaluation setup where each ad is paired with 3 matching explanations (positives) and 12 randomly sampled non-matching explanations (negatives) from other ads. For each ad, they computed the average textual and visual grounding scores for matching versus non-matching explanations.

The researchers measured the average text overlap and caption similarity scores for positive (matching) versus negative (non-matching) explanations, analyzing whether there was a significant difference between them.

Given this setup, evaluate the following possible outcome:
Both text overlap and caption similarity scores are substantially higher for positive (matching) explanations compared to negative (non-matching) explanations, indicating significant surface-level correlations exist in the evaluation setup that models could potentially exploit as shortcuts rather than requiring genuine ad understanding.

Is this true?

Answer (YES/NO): YES